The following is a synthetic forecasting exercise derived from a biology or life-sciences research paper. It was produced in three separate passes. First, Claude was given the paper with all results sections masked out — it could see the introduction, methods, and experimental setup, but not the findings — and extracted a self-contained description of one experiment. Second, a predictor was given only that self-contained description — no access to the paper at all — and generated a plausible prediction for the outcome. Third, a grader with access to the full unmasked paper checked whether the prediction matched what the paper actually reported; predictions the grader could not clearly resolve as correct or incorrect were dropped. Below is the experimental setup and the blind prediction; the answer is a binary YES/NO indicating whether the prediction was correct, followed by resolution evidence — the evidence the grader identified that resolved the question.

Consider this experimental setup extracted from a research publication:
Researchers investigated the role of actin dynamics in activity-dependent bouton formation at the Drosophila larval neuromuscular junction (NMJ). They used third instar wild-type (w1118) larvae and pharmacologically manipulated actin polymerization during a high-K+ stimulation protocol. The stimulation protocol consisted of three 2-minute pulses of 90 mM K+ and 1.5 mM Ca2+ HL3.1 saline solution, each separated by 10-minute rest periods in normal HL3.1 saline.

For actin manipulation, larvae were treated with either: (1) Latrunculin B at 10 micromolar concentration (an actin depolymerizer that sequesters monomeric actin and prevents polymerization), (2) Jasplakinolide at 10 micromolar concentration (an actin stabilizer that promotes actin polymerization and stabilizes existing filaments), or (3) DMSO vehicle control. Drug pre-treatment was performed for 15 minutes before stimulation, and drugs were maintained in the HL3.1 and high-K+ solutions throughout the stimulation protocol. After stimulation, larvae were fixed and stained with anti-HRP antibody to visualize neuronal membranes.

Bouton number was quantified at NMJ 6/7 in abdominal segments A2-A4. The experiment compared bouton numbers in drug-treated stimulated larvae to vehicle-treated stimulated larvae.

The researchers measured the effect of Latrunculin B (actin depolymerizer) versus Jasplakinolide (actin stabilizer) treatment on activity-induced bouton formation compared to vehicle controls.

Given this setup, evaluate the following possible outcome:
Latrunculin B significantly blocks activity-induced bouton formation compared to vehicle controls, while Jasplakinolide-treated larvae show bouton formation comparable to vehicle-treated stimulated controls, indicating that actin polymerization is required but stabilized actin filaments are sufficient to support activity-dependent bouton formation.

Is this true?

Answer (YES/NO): NO